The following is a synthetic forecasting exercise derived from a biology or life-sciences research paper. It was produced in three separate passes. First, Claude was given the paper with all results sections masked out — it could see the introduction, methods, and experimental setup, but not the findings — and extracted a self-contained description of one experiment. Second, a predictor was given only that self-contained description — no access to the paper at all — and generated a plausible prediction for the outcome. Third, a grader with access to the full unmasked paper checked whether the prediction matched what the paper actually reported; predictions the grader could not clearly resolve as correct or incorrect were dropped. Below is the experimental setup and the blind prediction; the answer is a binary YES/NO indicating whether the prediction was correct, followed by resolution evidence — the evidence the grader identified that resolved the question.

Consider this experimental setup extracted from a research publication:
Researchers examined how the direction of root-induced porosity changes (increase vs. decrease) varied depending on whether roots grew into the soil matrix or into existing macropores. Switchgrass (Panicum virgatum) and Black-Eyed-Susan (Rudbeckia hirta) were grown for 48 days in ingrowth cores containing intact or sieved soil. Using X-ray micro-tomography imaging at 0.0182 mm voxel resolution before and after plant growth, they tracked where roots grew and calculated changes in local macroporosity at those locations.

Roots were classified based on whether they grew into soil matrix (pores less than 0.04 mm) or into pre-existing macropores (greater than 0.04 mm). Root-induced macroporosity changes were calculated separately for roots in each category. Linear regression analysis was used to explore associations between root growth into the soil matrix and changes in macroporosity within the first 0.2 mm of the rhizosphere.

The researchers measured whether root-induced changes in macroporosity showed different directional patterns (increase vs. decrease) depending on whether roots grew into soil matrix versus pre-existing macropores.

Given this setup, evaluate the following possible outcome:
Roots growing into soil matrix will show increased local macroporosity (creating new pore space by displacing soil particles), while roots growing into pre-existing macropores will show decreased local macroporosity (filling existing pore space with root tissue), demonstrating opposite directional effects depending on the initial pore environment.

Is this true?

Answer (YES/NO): NO